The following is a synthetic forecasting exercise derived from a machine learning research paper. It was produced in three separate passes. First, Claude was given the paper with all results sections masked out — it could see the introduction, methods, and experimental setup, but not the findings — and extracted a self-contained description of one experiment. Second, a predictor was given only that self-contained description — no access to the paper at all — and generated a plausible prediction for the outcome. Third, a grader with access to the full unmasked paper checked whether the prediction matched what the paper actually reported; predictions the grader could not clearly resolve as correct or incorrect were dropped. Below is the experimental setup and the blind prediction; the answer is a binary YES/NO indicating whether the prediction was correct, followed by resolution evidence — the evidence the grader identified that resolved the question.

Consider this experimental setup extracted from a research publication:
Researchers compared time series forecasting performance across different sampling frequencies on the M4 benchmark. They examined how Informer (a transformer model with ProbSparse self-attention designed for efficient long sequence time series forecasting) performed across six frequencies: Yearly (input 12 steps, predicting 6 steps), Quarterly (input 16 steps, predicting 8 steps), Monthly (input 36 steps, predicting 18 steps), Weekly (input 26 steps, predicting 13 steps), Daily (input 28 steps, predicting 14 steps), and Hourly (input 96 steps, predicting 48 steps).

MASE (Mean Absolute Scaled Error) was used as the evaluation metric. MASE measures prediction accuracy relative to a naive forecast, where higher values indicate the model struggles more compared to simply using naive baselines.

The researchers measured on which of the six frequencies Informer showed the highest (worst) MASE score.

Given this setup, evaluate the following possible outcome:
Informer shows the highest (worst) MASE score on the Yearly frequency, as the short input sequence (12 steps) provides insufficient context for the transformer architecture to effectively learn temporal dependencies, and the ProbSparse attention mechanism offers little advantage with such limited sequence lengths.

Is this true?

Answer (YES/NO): NO